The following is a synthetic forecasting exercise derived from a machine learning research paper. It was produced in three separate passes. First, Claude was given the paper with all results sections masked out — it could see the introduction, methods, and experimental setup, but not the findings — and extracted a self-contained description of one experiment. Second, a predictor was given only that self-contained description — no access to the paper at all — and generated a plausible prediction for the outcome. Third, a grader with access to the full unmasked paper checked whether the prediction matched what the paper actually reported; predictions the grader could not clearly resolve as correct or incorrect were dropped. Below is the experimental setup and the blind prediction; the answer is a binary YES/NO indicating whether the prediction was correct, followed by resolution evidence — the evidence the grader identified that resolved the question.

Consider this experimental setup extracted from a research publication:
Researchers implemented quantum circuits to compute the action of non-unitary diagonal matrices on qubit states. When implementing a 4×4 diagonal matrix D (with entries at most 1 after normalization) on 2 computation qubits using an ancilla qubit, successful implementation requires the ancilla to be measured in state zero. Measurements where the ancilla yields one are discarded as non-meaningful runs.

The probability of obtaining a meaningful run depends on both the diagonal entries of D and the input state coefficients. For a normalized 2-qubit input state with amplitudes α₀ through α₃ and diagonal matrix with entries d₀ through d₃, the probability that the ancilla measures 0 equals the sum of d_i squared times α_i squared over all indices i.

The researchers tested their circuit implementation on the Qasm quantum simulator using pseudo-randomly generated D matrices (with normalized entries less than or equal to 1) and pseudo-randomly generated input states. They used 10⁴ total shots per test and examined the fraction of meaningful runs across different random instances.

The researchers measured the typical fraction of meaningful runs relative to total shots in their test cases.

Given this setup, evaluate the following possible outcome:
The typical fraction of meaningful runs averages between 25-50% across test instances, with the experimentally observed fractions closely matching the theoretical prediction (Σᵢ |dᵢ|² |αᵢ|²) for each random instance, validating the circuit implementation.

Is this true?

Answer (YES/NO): NO